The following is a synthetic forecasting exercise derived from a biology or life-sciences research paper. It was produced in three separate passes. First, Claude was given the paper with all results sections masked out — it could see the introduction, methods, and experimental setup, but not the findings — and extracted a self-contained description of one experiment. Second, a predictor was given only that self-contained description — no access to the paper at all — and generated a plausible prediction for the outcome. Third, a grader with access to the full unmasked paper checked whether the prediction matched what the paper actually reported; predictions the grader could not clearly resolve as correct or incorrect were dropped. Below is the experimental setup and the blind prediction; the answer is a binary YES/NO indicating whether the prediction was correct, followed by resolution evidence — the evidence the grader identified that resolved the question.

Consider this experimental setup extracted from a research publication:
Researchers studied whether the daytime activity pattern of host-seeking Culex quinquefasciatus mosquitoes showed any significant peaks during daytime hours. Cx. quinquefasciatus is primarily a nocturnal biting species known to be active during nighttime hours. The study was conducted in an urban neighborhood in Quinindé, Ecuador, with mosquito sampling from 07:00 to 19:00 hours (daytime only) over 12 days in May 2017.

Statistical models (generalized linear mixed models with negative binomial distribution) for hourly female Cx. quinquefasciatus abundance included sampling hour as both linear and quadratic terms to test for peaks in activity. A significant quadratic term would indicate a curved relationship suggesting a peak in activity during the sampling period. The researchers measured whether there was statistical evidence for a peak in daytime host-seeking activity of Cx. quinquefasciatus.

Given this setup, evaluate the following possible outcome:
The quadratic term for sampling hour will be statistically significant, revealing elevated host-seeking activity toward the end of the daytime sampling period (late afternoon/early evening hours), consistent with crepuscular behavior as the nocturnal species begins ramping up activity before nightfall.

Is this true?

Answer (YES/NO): NO